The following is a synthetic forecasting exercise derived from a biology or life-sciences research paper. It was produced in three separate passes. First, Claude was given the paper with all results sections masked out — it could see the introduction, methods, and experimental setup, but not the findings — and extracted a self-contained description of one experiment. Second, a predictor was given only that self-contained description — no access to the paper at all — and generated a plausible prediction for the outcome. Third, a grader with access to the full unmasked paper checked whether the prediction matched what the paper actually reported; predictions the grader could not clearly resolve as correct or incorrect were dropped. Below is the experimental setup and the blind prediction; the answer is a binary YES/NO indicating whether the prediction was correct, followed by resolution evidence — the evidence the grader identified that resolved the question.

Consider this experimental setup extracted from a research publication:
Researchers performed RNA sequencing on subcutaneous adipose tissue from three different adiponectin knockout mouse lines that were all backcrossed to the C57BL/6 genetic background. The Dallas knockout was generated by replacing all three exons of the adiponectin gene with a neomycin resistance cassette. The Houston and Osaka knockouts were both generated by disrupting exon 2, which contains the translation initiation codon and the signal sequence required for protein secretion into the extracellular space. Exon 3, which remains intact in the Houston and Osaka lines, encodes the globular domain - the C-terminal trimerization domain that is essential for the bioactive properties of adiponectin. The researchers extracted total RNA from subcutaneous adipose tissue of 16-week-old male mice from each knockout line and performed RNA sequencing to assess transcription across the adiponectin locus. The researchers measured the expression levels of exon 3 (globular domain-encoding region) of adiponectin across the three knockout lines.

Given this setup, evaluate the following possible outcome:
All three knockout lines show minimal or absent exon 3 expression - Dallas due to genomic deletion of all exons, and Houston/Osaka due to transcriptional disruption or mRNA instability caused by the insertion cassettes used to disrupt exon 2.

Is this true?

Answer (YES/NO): NO